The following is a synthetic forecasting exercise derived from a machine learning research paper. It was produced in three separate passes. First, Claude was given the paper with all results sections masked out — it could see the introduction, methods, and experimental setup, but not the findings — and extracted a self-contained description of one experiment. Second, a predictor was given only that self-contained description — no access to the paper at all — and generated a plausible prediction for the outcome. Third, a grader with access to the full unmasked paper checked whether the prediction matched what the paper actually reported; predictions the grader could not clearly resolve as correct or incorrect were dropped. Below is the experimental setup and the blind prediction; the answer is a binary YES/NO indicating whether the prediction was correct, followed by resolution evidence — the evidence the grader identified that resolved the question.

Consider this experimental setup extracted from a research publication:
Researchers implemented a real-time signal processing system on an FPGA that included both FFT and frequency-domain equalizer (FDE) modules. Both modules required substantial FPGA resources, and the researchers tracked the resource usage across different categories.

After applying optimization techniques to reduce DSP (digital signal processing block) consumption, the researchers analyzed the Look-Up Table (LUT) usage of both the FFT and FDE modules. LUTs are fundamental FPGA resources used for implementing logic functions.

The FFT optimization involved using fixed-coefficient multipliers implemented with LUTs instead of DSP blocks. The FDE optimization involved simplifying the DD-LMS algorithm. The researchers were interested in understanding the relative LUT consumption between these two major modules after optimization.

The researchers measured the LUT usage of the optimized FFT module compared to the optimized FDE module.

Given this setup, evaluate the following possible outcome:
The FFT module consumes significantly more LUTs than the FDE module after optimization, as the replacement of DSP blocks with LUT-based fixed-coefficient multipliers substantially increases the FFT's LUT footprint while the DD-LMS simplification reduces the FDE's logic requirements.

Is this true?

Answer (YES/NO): NO